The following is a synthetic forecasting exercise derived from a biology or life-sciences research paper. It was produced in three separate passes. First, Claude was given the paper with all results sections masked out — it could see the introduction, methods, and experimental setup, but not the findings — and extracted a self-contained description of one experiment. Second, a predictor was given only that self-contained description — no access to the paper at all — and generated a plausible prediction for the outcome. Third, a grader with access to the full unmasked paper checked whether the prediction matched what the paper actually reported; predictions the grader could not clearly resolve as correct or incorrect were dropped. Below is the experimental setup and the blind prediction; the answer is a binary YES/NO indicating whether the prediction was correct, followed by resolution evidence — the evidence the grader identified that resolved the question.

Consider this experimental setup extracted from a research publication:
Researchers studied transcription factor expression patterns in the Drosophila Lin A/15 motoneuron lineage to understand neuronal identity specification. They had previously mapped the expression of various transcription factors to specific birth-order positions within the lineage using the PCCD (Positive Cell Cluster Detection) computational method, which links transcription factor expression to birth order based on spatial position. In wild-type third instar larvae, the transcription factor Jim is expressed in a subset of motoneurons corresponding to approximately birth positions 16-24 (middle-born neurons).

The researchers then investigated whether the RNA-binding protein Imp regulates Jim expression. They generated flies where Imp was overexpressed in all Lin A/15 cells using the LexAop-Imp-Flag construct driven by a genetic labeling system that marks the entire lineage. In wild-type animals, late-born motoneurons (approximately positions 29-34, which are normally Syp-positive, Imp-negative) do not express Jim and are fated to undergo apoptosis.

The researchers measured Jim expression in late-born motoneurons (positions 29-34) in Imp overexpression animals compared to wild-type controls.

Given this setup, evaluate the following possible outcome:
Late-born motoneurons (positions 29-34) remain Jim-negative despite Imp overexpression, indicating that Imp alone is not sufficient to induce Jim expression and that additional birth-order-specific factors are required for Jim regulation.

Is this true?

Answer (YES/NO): NO